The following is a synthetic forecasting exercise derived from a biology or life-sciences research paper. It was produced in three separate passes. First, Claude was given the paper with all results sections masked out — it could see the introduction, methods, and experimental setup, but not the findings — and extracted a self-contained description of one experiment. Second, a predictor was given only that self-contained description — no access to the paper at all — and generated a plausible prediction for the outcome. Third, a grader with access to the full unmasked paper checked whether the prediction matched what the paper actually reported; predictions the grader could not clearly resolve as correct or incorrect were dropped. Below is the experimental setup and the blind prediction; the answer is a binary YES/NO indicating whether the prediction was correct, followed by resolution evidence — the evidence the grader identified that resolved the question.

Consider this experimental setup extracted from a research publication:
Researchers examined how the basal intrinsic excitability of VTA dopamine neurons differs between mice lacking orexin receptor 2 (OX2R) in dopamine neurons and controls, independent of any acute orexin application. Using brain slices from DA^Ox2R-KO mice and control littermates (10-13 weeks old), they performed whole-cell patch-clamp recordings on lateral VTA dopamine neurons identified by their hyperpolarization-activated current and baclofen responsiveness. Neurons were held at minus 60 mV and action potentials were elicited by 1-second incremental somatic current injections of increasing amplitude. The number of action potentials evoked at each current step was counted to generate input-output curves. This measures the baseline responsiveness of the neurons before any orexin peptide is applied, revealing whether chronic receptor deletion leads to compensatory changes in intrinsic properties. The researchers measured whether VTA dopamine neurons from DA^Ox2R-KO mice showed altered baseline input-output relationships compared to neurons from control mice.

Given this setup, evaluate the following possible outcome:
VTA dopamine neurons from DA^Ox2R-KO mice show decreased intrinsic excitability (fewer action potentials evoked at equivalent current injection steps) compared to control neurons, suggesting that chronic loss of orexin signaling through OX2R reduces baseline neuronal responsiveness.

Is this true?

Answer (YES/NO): NO